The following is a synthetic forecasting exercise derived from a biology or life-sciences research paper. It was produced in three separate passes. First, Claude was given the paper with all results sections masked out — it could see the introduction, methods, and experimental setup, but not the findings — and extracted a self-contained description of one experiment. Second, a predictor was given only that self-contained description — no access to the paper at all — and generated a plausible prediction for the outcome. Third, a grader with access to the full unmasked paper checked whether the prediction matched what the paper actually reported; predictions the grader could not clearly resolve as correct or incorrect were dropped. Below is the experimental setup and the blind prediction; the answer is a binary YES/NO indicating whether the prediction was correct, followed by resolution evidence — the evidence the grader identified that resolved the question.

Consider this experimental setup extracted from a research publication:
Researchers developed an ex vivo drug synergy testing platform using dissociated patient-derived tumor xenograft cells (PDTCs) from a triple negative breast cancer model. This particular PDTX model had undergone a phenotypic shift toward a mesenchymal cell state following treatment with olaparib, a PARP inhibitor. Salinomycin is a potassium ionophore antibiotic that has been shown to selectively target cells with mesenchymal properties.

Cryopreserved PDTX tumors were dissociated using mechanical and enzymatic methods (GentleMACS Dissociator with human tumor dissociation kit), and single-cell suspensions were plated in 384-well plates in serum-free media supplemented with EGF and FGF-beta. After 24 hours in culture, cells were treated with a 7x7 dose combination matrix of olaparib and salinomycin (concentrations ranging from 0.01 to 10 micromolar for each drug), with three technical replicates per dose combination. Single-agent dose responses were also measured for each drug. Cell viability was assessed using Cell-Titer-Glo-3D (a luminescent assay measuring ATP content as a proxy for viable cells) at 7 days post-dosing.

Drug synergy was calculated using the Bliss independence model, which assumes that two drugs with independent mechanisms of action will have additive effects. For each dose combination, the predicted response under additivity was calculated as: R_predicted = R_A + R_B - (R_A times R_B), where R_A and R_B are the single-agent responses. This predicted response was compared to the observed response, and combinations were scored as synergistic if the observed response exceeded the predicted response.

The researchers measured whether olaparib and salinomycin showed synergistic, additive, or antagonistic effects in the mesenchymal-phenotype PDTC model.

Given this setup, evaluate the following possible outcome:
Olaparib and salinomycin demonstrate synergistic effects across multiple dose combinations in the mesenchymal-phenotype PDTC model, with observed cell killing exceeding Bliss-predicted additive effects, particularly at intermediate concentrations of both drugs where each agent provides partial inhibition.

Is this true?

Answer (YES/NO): YES